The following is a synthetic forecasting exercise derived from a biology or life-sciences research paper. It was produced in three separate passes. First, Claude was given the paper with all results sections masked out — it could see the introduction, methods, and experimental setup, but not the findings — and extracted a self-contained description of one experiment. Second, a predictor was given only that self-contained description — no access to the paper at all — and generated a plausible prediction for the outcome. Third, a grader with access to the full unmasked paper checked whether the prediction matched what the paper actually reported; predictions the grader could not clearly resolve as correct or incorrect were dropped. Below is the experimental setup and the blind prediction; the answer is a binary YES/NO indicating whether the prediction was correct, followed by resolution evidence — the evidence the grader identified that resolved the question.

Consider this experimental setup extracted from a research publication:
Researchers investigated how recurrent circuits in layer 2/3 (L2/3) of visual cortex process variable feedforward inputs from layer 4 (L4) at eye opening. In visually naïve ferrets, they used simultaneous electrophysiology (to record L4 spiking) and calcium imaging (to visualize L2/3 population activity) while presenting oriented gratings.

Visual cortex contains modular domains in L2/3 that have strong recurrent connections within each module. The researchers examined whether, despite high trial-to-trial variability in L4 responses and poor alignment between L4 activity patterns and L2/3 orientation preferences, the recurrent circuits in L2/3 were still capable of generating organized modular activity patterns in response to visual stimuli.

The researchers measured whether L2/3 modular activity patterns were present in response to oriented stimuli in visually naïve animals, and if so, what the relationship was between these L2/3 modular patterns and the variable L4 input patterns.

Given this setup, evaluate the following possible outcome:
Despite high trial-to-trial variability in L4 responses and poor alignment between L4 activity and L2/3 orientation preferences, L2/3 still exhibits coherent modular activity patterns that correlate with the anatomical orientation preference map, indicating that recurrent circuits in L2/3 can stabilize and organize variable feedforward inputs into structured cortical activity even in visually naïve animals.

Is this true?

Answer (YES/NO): YES